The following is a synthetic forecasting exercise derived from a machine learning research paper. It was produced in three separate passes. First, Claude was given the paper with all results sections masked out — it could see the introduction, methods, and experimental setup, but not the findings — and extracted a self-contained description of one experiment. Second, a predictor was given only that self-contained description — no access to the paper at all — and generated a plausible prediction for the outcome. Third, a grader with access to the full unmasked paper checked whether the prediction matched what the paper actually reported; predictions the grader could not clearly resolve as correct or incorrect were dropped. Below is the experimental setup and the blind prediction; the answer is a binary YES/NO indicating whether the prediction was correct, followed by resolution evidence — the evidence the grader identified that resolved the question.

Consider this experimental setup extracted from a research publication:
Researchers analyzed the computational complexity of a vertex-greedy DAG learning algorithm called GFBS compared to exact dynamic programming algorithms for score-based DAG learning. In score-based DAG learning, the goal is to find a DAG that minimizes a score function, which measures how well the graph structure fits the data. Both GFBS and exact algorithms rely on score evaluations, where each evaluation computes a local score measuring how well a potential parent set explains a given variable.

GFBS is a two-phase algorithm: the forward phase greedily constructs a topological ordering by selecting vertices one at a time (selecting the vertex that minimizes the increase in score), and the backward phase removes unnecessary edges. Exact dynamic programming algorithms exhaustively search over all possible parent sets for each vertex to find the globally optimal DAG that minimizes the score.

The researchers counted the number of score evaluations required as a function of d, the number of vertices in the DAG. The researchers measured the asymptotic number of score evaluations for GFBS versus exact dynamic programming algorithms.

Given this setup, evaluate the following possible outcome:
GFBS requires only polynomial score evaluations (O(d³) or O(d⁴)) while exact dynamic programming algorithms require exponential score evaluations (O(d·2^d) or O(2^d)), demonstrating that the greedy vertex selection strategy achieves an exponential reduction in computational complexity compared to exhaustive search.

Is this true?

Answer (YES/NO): NO